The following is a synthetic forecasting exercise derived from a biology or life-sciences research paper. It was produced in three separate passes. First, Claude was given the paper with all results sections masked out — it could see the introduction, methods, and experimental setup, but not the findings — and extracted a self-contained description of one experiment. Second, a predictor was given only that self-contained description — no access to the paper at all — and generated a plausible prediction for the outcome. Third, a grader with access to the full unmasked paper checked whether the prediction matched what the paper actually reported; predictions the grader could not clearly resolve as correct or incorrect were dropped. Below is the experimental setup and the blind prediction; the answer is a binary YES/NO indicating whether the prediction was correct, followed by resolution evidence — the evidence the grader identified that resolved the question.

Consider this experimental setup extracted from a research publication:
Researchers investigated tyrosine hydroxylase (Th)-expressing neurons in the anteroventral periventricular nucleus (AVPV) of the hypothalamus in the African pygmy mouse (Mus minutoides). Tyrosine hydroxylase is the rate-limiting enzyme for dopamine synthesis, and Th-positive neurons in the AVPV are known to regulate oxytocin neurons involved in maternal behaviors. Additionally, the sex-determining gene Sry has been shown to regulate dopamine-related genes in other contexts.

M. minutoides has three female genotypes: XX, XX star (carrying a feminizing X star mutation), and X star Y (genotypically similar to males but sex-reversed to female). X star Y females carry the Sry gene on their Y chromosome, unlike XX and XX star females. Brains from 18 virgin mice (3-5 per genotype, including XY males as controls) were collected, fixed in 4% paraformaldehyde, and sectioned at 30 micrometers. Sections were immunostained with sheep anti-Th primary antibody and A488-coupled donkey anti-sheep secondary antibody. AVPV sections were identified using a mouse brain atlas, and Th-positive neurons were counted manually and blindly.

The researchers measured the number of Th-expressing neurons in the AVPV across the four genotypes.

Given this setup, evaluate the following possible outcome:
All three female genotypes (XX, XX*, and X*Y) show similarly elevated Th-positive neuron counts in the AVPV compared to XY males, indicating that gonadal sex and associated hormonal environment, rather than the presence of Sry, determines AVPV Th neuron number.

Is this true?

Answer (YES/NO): NO